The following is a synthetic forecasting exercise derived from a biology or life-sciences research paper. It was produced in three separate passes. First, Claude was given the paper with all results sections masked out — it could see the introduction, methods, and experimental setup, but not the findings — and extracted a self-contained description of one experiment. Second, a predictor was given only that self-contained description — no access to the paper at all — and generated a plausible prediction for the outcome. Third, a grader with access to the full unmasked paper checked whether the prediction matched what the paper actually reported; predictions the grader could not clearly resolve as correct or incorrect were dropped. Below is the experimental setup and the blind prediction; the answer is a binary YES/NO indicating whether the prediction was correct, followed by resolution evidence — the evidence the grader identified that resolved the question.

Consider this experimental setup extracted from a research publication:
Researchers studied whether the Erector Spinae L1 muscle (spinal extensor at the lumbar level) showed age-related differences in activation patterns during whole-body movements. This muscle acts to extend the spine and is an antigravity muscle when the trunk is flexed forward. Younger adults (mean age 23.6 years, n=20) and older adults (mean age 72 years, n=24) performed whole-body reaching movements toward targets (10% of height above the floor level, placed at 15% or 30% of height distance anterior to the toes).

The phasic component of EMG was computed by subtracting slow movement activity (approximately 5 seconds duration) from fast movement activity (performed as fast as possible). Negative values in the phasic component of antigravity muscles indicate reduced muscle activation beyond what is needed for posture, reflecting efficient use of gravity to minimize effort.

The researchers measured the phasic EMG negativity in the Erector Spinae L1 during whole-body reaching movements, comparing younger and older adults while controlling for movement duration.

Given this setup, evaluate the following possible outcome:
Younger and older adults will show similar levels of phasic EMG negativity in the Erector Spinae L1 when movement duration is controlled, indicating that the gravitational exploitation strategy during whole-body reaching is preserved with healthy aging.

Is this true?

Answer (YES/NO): NO